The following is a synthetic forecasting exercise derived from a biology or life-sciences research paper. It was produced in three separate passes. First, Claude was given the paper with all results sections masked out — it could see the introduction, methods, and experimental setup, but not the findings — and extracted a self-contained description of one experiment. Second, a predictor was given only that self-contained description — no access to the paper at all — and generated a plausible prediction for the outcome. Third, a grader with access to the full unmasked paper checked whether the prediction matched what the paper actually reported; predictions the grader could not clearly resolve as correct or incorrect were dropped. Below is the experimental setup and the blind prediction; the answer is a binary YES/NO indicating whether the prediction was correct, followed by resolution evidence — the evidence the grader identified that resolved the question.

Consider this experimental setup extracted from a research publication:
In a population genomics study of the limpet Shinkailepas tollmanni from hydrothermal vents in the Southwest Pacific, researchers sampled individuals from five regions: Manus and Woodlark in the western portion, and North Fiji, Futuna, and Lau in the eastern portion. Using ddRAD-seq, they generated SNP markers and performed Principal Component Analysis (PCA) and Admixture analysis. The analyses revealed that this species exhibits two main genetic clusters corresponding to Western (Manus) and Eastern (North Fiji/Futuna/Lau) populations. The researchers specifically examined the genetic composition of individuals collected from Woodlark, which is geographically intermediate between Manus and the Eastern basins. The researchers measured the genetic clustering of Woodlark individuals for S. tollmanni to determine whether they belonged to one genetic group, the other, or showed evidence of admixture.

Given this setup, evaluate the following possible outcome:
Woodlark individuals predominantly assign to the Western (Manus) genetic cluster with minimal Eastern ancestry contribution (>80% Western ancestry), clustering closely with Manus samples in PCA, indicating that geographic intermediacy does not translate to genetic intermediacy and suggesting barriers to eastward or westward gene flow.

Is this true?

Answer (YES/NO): NO